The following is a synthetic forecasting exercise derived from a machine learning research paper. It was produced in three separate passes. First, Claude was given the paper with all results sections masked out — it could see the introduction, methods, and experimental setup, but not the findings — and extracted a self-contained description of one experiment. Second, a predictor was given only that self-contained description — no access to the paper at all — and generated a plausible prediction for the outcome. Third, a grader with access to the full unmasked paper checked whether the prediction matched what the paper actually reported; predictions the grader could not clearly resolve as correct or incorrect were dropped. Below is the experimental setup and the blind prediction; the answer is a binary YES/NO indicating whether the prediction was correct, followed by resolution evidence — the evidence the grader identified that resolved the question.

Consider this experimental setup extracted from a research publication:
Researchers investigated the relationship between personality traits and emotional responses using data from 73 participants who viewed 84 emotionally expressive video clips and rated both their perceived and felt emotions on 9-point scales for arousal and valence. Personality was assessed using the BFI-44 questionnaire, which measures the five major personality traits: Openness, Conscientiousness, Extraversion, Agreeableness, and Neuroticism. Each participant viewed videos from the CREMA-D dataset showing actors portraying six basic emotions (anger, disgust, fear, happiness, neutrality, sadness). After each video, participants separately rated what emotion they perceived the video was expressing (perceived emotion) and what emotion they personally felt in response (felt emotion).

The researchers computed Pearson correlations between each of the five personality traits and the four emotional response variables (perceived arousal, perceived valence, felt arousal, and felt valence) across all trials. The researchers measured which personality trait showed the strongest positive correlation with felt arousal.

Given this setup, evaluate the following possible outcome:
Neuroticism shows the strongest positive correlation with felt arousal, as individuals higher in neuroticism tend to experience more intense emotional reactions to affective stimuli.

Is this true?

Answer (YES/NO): NO